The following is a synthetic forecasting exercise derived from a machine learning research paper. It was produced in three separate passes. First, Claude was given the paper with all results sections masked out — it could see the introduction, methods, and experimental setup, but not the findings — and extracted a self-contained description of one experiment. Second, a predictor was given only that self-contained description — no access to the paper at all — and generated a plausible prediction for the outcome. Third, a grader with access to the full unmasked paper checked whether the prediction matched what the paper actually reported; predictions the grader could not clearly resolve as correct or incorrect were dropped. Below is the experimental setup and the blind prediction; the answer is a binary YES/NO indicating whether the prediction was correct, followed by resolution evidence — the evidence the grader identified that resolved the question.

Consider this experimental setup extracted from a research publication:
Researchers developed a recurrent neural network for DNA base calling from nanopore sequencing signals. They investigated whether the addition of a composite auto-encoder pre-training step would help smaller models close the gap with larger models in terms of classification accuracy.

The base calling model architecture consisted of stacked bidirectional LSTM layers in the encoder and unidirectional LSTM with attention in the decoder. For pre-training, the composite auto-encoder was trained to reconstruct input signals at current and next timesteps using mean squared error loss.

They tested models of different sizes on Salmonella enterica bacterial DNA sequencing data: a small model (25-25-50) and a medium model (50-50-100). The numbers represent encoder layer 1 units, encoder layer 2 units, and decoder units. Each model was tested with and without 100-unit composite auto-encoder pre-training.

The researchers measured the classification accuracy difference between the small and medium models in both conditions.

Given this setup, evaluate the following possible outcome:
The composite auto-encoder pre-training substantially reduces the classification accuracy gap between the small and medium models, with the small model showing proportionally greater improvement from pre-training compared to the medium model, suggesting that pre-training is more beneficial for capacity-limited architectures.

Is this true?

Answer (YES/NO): YES